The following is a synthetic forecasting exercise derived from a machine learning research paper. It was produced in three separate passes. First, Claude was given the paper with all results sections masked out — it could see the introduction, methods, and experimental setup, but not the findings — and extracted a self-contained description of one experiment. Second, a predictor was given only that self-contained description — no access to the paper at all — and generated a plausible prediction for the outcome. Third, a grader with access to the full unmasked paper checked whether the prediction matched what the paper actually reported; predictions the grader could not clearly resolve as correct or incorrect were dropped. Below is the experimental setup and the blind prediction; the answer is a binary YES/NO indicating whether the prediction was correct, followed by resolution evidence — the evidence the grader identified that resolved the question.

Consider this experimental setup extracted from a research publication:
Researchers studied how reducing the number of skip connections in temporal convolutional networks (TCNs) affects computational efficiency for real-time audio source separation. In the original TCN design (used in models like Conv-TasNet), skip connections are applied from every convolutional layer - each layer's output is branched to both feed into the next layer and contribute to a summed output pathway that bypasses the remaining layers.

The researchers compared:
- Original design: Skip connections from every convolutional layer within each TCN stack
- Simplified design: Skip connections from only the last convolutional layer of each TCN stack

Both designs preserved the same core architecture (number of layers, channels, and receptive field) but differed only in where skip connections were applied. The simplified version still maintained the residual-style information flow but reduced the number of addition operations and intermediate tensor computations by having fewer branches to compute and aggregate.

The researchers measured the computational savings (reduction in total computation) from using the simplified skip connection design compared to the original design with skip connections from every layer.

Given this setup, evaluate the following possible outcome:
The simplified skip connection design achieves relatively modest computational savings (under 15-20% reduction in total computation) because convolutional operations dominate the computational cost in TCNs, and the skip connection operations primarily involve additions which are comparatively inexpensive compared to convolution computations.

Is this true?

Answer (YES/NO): NO